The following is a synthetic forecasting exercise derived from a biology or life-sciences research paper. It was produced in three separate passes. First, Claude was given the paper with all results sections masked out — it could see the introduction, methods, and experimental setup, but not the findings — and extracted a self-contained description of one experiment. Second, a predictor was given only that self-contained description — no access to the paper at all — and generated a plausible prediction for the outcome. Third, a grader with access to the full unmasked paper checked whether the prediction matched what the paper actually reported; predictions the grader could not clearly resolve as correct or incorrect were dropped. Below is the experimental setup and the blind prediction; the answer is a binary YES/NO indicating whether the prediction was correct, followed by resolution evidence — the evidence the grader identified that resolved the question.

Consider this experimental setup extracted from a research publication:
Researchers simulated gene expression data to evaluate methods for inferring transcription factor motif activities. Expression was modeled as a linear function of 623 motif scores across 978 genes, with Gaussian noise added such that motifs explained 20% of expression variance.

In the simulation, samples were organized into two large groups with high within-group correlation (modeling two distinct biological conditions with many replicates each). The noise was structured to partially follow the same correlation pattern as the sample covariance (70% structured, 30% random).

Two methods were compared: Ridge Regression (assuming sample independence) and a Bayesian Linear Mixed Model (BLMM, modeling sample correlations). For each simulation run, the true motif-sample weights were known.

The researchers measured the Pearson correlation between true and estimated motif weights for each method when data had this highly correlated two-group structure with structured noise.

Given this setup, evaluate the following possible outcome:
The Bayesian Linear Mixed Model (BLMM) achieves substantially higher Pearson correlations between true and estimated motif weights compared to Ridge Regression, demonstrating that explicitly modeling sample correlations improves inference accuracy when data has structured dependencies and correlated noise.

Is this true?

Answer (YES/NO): NO